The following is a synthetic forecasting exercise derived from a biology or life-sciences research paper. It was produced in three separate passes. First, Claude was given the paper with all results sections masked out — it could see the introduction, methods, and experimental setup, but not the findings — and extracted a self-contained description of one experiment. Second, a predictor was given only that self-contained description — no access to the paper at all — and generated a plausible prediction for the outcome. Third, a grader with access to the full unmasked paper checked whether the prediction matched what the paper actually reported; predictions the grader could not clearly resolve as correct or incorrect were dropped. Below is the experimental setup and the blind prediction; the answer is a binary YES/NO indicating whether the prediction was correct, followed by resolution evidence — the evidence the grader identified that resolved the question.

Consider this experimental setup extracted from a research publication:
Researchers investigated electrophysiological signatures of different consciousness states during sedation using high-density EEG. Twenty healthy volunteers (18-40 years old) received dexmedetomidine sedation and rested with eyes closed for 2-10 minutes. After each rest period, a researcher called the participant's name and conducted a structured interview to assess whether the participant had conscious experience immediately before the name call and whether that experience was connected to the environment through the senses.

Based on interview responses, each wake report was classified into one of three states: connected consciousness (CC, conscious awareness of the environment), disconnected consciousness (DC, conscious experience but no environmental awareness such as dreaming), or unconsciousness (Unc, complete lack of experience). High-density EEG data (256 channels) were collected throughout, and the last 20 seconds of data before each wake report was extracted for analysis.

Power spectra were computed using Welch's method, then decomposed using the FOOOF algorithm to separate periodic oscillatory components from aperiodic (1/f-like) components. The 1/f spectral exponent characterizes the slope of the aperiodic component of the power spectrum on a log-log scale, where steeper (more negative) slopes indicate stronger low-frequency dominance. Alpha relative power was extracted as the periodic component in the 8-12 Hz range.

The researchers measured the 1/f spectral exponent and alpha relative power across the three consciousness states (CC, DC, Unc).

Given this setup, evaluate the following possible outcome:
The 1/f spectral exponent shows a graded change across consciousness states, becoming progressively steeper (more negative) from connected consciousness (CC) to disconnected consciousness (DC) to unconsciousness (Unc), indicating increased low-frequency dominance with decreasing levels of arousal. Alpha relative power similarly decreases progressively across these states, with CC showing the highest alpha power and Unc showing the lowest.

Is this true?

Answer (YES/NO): NO